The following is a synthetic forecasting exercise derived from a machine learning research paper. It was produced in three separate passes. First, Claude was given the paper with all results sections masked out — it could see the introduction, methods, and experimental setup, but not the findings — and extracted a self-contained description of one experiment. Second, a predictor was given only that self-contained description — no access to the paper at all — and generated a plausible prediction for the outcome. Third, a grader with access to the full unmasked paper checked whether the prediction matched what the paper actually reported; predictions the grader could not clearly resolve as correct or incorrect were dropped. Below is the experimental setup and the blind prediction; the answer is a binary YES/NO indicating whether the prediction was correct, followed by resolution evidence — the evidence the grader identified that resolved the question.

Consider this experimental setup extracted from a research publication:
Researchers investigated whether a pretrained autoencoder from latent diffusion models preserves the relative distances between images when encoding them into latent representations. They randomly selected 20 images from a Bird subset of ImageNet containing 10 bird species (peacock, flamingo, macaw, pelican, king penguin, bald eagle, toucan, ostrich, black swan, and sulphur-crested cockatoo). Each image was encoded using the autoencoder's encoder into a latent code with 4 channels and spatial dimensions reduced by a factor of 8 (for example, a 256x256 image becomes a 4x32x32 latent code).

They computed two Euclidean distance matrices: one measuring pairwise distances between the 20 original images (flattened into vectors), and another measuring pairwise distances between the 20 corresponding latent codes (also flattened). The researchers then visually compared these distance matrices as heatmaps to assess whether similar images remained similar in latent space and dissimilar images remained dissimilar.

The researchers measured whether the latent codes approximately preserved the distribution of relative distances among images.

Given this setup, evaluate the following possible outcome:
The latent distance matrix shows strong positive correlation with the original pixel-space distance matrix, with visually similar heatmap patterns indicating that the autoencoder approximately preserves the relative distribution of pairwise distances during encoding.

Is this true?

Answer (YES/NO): YES